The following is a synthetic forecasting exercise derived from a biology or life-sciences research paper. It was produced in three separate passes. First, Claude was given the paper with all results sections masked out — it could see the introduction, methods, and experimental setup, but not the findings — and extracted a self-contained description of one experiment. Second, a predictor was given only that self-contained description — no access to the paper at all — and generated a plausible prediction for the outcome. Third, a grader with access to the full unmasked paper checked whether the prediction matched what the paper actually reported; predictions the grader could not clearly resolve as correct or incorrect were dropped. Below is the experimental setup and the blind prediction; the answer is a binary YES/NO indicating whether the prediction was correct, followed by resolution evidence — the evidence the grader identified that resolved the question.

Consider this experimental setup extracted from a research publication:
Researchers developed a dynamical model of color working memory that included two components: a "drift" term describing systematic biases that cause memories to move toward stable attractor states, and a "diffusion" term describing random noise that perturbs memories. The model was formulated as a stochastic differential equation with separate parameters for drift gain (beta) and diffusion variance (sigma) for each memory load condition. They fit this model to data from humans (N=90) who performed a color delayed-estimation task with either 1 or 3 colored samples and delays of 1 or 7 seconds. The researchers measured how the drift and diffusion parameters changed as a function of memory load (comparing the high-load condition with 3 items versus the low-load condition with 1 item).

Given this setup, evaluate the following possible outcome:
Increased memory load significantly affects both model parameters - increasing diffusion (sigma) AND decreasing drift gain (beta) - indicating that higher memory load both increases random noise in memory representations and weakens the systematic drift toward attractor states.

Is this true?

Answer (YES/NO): NO